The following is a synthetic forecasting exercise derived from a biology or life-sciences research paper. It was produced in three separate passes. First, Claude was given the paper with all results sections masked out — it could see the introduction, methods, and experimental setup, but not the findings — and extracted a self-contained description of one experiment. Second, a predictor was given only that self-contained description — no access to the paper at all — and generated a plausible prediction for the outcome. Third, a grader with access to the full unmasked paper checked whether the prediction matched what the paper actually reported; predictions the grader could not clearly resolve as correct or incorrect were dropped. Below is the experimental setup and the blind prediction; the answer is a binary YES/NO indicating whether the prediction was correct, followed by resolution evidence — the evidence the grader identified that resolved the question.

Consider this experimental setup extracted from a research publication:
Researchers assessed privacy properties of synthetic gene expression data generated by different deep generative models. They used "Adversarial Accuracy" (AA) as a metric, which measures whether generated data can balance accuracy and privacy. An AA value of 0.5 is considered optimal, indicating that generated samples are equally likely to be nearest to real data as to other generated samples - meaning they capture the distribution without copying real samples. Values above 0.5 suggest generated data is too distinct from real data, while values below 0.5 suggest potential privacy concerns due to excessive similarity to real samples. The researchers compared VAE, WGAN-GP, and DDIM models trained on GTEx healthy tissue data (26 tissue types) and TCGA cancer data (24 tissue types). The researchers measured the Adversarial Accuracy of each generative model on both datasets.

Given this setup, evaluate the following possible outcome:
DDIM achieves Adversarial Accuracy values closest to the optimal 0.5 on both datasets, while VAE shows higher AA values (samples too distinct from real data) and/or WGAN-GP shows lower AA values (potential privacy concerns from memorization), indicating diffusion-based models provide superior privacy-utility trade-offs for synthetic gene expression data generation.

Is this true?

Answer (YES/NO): NO